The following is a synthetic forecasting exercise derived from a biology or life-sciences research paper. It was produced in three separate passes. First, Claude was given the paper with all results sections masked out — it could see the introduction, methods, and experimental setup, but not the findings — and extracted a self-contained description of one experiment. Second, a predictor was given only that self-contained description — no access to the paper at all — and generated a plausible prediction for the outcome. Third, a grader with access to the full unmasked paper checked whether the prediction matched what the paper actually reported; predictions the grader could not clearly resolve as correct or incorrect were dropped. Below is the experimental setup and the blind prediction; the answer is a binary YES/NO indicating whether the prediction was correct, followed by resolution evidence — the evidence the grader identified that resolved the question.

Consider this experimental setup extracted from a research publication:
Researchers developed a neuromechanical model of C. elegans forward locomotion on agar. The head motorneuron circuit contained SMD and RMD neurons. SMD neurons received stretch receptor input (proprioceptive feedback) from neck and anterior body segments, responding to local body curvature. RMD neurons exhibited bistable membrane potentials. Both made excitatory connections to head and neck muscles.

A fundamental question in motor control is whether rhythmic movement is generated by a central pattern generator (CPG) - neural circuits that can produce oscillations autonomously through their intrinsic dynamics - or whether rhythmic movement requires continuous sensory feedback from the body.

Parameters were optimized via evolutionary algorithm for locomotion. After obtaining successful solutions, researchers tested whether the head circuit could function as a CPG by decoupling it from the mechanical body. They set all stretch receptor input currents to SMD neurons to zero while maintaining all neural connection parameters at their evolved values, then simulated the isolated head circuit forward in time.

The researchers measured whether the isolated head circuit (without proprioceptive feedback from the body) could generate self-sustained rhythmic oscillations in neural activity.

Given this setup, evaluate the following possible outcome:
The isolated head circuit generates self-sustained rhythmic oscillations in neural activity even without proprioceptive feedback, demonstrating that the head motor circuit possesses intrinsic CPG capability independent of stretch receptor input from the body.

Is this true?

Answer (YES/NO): NO